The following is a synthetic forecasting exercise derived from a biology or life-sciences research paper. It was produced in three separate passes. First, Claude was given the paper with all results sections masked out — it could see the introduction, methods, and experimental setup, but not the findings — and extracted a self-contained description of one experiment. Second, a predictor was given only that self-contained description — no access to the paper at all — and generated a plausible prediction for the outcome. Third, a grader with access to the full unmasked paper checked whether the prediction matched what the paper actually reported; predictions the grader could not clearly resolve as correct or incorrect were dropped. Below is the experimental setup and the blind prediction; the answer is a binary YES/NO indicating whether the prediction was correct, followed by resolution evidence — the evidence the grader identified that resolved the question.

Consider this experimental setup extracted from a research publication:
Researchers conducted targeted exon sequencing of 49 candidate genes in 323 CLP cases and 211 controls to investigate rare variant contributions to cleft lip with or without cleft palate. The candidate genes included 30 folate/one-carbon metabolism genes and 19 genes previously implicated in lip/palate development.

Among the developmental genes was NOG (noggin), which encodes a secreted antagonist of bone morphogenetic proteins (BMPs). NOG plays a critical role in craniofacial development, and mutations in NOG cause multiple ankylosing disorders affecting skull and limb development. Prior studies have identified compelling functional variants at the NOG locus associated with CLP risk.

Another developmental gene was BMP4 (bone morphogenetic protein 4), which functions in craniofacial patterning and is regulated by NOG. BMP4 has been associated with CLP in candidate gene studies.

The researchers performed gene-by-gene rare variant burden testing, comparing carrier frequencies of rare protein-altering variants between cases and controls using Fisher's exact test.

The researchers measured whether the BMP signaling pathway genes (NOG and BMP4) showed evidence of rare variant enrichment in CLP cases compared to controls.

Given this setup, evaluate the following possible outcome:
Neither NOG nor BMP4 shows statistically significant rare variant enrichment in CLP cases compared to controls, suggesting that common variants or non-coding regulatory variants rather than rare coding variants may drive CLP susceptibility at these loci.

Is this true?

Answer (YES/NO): NO